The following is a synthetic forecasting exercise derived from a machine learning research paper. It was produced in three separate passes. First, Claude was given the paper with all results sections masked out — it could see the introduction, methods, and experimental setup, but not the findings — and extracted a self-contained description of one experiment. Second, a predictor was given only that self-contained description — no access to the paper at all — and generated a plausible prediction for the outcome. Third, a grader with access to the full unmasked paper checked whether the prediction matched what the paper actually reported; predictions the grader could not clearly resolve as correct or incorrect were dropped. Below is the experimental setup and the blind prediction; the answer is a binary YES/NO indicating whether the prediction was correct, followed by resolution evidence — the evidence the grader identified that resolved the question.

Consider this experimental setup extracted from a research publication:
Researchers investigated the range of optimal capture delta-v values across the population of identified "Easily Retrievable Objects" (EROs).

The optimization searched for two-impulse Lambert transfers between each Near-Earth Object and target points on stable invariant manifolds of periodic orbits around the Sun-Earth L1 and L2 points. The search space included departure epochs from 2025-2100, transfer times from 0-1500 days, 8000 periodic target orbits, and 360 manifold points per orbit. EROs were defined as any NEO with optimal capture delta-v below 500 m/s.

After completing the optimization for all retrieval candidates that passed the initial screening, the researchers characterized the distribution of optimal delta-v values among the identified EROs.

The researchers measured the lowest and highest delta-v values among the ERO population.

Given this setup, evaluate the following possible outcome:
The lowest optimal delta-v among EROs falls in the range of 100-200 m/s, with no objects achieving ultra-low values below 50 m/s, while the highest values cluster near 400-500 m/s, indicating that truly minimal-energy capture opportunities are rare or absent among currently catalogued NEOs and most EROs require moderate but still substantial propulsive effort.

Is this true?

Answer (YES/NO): NO